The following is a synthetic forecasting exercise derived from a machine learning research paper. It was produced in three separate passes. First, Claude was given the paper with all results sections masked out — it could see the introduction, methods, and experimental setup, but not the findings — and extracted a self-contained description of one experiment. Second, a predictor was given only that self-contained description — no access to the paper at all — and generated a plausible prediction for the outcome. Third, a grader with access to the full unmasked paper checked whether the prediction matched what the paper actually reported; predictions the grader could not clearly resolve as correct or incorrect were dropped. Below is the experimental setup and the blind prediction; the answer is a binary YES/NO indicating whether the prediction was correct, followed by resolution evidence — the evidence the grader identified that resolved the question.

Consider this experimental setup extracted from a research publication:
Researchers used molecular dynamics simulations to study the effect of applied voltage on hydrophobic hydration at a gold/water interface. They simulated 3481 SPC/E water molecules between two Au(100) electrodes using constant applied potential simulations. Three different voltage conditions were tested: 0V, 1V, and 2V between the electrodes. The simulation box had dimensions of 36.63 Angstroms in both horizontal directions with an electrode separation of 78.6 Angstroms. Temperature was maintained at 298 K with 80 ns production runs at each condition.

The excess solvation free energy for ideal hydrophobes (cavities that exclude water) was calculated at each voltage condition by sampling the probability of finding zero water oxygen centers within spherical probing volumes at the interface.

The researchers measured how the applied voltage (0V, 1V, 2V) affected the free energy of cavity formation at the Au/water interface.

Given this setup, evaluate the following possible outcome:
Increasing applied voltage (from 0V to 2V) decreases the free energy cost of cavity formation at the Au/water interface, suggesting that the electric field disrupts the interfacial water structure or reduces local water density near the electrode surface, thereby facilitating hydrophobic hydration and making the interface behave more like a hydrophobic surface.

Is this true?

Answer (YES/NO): NO